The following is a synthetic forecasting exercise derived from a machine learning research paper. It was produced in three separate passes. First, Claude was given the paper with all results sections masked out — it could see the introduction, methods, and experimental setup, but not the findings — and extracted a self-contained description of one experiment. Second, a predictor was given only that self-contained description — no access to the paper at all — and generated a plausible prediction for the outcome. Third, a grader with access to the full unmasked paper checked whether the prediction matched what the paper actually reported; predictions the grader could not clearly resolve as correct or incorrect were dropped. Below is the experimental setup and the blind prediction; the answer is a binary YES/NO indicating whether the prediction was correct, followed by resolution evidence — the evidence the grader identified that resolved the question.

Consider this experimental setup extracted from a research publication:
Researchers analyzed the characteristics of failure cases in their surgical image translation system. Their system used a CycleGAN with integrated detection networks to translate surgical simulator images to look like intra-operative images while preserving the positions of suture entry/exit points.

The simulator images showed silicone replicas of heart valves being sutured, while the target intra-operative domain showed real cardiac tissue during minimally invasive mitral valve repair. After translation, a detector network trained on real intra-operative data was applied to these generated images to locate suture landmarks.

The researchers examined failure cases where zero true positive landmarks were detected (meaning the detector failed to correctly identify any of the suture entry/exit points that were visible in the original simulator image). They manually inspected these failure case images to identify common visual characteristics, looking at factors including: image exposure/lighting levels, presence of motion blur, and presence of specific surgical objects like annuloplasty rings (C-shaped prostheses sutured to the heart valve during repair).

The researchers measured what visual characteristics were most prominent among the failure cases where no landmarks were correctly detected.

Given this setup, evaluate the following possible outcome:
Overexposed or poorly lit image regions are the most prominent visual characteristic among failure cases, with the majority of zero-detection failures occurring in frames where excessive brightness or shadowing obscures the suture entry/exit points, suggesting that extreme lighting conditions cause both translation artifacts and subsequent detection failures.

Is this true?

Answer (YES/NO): NO